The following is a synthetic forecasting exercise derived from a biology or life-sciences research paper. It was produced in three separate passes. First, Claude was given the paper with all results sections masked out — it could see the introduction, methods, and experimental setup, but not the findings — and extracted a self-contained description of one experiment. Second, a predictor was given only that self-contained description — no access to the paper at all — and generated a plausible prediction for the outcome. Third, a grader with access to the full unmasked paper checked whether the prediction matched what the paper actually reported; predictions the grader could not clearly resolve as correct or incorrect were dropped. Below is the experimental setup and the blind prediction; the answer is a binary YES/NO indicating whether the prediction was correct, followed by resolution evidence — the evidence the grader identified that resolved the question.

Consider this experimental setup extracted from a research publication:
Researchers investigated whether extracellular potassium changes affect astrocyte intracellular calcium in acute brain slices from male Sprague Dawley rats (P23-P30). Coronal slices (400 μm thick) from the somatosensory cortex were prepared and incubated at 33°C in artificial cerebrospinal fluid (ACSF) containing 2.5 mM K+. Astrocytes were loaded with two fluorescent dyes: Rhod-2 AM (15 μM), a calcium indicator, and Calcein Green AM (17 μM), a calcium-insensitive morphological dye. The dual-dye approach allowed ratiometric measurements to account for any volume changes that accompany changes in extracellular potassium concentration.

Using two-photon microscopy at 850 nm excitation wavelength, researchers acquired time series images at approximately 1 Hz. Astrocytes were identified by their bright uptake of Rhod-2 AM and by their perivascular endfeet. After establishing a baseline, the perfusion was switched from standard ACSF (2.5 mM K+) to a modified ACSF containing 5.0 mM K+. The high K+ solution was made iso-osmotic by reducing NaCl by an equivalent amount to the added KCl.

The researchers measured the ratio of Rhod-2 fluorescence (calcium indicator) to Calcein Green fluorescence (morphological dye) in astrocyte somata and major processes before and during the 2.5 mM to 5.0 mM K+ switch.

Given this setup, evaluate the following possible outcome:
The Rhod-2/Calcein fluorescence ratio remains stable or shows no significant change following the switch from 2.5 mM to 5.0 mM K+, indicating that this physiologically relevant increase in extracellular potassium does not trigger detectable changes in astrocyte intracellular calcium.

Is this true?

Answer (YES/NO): NO